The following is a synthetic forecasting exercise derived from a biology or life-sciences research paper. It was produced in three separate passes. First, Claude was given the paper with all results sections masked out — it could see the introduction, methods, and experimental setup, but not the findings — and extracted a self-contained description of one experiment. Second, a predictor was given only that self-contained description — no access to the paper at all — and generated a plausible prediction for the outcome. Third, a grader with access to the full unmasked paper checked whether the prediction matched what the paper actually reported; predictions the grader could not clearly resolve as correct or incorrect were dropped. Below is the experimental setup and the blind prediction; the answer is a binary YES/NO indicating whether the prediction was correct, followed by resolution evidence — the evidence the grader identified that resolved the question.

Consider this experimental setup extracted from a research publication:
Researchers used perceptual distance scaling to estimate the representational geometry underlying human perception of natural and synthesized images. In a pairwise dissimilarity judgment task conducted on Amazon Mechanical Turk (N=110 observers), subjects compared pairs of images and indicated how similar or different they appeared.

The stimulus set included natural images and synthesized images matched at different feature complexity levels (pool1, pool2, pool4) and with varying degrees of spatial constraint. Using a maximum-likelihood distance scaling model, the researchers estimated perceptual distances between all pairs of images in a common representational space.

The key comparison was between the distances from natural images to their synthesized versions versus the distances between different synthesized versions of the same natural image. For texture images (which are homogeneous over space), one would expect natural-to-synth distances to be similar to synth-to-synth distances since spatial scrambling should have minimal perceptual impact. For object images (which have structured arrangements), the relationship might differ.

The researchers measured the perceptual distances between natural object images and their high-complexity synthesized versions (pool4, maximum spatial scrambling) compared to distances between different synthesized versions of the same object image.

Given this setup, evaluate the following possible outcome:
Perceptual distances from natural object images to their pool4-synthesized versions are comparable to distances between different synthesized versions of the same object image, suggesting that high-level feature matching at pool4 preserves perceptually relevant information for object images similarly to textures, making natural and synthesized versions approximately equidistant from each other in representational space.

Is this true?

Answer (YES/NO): NO